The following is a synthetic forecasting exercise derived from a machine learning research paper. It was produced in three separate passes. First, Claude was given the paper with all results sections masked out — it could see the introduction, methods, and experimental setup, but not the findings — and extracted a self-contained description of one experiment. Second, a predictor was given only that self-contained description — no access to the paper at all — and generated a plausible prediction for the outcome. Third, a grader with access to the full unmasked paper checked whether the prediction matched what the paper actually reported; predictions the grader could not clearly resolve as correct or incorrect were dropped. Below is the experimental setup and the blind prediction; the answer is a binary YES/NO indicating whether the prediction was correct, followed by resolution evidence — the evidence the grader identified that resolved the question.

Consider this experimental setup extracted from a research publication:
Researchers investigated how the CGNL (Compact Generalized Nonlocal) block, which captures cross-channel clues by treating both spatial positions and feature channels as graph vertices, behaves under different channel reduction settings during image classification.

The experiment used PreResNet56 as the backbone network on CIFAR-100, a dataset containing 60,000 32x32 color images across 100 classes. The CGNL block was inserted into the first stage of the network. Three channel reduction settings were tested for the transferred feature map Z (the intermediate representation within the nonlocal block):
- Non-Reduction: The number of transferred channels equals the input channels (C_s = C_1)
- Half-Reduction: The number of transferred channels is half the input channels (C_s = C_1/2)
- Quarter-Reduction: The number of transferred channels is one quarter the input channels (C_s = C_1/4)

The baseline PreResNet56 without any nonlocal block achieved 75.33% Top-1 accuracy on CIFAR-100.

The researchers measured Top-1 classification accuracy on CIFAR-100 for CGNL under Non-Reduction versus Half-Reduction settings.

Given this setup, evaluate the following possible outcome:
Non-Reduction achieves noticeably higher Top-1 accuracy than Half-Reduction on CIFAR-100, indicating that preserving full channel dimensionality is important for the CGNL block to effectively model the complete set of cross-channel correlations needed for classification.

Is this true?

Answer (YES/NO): NO